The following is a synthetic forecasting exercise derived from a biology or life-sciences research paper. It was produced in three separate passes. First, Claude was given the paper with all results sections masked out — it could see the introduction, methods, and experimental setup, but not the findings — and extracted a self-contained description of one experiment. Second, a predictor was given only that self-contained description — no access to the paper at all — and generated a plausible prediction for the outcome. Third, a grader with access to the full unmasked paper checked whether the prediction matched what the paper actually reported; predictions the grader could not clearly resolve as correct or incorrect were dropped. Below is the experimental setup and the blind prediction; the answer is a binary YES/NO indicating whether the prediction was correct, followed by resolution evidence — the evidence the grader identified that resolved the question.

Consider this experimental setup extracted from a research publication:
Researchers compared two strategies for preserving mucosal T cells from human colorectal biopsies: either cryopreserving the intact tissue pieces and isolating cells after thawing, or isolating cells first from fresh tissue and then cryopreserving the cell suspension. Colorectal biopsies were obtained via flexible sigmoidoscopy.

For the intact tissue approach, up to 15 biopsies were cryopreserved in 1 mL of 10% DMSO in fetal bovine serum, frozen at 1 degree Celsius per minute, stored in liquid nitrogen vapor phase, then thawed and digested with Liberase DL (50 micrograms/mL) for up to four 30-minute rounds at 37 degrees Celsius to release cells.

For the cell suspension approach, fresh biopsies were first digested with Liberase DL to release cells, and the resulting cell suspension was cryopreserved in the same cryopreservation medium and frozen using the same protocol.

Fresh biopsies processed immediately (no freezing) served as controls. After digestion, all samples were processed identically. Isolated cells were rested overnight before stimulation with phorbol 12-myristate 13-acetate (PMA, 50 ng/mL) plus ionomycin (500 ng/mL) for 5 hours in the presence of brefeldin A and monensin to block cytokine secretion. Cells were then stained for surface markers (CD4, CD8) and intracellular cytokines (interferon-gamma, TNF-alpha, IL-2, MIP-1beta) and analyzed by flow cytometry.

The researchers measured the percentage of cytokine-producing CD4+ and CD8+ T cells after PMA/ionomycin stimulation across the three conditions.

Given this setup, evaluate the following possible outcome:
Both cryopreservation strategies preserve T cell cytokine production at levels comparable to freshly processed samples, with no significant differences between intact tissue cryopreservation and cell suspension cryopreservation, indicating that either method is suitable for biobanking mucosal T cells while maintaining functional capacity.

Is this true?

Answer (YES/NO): YES